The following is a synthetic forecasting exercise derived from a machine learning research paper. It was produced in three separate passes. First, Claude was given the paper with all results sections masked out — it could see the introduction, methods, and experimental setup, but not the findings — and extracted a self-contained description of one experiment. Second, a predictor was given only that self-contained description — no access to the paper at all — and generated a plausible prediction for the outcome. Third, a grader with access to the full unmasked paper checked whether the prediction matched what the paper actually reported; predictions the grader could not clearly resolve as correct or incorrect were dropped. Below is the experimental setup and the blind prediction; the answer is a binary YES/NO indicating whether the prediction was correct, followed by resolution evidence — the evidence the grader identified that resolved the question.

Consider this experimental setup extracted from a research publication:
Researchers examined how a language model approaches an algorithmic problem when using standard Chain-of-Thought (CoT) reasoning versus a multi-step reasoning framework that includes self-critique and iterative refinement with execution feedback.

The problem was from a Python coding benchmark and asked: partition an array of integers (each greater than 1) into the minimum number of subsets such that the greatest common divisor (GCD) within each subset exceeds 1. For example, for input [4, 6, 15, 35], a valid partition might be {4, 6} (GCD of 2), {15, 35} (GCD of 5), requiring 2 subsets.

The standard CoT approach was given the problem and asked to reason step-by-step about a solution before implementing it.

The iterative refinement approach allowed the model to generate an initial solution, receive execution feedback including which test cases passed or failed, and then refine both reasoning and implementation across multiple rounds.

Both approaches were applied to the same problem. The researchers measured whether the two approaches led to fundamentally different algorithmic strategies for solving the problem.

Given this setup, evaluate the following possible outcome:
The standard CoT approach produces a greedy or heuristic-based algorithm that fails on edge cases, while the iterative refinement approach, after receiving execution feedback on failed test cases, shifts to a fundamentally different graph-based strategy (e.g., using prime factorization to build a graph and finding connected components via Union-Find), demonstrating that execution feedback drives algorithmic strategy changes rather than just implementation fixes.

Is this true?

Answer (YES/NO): NO